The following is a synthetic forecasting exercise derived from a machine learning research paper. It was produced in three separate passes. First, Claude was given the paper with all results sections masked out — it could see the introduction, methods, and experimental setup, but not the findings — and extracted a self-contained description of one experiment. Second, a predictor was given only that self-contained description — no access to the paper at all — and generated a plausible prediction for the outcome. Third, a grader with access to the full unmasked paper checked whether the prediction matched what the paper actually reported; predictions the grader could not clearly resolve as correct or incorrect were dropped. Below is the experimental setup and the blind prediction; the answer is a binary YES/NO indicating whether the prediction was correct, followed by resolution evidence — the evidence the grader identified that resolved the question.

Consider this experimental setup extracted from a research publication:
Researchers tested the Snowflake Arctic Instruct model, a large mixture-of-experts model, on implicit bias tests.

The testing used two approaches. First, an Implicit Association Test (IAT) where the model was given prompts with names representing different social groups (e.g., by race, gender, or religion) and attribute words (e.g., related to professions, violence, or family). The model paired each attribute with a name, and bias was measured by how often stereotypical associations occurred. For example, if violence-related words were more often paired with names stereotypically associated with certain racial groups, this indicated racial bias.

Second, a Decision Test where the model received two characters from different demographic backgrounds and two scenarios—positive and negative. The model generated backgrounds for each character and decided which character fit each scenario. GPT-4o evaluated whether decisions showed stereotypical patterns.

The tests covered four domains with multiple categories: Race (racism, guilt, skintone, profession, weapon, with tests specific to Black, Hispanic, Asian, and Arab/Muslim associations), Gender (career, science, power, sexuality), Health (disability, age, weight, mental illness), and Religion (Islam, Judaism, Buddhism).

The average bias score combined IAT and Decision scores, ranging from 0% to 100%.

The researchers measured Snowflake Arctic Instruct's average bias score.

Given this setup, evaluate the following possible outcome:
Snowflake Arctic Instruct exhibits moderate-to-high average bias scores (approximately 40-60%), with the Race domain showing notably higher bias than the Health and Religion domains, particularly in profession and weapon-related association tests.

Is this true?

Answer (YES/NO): NO